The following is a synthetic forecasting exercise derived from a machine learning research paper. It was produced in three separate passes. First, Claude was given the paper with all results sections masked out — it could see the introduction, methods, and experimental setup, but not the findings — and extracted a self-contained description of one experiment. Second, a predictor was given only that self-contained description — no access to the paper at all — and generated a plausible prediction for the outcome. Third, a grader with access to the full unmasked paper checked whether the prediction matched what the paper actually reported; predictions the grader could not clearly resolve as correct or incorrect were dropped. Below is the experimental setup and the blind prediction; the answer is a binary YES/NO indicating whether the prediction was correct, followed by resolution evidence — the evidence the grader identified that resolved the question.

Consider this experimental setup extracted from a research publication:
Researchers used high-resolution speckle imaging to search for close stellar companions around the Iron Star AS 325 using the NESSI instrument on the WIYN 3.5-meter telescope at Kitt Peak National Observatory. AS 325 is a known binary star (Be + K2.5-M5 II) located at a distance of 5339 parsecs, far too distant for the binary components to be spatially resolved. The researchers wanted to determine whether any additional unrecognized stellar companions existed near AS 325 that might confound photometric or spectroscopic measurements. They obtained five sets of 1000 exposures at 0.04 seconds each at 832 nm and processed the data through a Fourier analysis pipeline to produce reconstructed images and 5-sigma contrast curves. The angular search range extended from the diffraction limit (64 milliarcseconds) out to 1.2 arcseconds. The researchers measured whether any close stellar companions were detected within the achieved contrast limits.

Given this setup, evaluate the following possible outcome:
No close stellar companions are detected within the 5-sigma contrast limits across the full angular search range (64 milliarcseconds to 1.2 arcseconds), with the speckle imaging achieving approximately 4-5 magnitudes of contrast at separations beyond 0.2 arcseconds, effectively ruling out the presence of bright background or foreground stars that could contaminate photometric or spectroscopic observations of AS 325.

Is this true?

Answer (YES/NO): YES